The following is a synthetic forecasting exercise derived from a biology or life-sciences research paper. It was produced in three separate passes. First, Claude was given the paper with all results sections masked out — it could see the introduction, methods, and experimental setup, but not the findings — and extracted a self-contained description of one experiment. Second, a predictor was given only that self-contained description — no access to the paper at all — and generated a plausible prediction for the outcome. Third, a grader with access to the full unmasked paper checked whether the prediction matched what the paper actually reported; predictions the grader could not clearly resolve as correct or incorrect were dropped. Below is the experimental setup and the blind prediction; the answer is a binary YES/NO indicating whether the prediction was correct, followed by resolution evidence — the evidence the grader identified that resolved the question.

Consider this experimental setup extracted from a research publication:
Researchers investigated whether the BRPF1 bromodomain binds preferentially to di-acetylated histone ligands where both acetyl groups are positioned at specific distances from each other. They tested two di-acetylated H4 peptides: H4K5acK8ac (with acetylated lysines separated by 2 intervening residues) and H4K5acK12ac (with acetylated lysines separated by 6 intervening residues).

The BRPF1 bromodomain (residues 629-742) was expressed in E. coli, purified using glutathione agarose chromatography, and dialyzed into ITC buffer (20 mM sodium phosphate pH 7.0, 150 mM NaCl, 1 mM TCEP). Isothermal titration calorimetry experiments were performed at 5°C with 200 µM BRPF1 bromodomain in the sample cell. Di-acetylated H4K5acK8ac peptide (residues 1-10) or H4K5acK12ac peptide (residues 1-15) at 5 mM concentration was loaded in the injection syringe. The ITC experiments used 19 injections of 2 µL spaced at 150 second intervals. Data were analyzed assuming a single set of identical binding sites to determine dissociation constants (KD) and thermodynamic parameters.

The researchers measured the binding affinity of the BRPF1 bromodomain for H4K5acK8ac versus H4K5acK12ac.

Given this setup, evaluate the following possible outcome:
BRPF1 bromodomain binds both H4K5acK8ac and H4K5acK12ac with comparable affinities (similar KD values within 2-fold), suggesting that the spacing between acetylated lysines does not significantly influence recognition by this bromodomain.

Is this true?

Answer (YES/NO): NO